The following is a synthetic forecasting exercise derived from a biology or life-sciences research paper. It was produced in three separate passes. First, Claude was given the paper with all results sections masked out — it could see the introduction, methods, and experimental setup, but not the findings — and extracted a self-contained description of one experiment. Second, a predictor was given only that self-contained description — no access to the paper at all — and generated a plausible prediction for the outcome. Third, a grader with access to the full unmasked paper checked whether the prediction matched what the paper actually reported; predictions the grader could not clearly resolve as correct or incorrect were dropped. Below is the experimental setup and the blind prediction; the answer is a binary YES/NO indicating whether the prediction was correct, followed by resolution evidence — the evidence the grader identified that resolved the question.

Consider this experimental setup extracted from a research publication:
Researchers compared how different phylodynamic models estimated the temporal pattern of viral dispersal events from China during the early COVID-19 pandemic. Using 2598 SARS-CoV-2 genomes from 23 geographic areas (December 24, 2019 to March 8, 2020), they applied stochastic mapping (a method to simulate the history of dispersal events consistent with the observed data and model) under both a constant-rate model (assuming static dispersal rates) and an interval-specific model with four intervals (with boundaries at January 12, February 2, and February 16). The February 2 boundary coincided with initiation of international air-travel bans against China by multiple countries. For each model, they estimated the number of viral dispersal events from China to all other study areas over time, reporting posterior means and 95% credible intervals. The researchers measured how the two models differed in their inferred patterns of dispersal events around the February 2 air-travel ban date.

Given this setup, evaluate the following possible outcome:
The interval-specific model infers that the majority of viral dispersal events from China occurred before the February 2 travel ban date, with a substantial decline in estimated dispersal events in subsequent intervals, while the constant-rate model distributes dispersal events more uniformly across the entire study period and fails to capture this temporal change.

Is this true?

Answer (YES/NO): NO